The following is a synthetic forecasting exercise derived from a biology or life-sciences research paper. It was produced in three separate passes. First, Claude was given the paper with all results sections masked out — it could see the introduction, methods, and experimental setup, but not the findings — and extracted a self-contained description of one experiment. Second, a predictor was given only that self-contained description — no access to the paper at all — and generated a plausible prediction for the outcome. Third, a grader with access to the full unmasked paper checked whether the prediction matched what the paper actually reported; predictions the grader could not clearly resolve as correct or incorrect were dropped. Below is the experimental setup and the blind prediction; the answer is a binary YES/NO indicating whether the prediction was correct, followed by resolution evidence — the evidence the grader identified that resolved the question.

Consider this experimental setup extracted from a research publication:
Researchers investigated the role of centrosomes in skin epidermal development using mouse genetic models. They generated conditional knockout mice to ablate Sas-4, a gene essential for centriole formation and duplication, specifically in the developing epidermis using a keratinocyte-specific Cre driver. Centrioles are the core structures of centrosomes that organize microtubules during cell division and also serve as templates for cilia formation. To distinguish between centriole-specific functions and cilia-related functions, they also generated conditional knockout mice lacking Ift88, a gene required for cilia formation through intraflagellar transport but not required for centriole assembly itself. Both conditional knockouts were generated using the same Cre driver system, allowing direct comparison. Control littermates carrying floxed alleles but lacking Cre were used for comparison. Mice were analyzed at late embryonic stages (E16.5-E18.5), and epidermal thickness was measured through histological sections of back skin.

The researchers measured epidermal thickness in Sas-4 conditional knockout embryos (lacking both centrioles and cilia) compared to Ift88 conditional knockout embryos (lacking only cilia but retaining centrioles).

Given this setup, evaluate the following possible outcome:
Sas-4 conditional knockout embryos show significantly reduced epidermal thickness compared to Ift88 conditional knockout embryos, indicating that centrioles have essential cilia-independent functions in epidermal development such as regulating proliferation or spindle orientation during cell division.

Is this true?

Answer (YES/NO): YES